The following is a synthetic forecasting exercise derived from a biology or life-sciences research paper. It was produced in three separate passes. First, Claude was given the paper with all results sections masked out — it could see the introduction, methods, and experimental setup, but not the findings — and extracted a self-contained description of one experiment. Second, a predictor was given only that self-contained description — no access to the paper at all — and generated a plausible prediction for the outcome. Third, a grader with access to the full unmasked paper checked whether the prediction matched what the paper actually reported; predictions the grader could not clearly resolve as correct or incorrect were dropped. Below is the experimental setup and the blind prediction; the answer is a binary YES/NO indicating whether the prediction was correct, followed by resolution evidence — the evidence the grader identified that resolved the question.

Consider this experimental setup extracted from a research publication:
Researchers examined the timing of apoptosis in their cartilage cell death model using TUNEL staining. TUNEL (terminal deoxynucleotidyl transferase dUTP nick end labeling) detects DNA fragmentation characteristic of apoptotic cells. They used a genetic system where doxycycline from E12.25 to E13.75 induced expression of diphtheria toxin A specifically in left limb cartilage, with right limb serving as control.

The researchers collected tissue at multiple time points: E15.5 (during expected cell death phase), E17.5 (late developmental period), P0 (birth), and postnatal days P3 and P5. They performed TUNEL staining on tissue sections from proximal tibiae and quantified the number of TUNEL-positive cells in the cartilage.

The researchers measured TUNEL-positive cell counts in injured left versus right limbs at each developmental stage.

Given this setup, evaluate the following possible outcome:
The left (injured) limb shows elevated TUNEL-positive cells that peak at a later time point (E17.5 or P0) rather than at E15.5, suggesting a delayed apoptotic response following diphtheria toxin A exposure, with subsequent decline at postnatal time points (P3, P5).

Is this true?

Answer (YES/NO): NO